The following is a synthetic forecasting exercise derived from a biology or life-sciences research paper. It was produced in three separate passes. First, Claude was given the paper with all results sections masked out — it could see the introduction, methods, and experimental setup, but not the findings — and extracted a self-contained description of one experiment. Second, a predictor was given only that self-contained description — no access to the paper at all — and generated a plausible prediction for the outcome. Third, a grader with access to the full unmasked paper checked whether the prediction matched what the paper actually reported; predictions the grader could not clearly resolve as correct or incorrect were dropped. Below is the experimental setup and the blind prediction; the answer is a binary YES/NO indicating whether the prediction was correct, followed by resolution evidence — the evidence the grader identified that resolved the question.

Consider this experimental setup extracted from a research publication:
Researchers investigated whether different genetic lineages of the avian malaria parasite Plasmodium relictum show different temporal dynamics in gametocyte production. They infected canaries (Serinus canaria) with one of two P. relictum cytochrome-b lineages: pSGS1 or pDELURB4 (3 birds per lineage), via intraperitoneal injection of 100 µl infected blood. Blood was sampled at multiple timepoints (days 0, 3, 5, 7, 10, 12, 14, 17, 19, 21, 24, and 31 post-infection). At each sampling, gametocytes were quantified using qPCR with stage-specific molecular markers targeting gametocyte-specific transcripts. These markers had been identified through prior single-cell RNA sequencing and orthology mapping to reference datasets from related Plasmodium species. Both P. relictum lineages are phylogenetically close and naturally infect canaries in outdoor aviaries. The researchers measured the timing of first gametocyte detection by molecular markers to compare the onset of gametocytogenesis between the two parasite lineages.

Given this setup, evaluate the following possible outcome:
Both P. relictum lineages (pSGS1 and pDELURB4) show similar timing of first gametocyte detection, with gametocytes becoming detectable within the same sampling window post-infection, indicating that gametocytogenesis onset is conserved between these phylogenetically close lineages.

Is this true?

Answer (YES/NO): NO